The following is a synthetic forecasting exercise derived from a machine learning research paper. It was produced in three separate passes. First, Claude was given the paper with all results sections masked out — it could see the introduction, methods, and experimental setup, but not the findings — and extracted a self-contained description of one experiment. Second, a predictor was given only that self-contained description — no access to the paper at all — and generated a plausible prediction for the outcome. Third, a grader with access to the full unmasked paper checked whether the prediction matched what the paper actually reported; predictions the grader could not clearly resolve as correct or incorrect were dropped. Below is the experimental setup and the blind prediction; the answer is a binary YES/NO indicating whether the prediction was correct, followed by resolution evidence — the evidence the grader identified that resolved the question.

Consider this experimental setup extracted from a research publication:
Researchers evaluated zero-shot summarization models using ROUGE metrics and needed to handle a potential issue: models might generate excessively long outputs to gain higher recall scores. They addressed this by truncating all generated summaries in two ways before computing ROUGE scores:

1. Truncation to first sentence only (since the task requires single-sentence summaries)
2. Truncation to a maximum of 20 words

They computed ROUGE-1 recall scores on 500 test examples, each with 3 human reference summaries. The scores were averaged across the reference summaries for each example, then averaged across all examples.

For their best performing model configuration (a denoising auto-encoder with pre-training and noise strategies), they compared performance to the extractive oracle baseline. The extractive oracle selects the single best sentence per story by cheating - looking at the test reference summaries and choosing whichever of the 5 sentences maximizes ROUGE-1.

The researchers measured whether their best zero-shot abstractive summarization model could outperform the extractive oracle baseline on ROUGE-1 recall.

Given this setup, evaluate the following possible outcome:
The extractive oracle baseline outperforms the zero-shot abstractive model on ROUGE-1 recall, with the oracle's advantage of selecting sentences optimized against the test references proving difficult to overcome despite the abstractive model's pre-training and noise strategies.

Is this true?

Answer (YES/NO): NO